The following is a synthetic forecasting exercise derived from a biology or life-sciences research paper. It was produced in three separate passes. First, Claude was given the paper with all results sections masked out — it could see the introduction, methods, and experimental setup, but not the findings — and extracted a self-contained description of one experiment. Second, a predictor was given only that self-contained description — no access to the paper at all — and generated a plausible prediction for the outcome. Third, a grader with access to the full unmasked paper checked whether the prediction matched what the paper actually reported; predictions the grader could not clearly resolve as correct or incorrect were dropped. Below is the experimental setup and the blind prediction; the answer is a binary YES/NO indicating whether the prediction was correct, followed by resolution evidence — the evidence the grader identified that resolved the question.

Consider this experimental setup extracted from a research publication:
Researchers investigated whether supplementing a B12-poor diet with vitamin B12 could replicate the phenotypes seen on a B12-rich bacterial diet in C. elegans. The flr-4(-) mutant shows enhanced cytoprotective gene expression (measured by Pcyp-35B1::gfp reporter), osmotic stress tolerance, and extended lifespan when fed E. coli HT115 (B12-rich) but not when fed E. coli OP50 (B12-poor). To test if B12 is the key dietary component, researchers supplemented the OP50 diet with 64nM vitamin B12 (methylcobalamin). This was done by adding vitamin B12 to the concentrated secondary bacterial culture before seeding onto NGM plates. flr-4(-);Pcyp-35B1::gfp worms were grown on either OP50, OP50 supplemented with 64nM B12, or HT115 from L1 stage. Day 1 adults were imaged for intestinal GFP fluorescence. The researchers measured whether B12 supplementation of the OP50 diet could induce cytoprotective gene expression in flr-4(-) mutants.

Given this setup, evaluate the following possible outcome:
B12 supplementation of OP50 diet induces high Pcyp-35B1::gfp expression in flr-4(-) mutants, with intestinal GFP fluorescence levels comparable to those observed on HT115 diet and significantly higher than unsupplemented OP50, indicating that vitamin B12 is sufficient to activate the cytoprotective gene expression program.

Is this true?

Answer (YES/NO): YES